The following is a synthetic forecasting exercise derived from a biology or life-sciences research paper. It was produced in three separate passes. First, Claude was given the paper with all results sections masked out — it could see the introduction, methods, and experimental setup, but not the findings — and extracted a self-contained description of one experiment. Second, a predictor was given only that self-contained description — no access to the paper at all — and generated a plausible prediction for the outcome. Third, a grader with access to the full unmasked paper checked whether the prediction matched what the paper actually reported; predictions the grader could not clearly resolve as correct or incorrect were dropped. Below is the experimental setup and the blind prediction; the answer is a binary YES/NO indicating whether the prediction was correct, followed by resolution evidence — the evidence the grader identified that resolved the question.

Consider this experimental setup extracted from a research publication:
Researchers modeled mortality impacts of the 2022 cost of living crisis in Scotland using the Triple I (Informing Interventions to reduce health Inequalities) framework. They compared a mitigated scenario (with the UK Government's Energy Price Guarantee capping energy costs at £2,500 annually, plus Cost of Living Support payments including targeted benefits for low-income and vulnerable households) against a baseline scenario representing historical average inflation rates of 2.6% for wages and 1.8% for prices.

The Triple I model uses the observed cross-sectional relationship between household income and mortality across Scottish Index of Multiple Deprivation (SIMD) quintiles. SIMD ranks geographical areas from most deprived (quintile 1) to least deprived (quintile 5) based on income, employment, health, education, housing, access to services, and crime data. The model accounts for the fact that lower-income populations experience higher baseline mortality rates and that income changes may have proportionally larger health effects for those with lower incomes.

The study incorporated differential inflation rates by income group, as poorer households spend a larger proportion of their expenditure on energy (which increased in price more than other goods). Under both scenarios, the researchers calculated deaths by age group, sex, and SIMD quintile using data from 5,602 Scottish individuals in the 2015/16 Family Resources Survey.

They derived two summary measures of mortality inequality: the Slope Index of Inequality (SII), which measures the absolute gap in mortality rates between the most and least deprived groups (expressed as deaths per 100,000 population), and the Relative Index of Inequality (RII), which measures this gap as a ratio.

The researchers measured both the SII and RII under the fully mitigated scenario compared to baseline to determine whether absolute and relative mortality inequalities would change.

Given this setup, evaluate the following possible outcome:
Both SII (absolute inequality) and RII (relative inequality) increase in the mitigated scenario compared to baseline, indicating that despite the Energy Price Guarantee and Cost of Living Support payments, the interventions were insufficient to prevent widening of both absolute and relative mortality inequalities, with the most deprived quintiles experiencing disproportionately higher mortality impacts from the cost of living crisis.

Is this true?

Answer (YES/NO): YES